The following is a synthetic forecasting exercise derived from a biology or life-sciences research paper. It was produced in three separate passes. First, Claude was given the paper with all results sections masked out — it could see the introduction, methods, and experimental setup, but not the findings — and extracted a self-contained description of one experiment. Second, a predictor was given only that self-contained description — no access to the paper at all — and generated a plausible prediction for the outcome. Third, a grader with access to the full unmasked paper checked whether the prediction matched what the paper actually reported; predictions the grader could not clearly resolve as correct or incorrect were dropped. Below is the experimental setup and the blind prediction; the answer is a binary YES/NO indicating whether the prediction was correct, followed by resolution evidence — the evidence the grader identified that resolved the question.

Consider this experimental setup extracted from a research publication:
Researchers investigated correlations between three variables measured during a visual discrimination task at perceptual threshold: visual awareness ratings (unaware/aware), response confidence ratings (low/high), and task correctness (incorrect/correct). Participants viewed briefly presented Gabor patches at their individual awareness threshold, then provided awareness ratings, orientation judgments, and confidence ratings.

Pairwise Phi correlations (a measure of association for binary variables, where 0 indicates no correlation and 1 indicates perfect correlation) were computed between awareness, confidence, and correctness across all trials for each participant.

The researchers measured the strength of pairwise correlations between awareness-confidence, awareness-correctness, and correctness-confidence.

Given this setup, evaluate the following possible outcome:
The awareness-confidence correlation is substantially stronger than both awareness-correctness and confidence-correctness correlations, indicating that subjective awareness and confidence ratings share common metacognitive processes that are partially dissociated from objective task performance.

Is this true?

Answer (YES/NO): NO